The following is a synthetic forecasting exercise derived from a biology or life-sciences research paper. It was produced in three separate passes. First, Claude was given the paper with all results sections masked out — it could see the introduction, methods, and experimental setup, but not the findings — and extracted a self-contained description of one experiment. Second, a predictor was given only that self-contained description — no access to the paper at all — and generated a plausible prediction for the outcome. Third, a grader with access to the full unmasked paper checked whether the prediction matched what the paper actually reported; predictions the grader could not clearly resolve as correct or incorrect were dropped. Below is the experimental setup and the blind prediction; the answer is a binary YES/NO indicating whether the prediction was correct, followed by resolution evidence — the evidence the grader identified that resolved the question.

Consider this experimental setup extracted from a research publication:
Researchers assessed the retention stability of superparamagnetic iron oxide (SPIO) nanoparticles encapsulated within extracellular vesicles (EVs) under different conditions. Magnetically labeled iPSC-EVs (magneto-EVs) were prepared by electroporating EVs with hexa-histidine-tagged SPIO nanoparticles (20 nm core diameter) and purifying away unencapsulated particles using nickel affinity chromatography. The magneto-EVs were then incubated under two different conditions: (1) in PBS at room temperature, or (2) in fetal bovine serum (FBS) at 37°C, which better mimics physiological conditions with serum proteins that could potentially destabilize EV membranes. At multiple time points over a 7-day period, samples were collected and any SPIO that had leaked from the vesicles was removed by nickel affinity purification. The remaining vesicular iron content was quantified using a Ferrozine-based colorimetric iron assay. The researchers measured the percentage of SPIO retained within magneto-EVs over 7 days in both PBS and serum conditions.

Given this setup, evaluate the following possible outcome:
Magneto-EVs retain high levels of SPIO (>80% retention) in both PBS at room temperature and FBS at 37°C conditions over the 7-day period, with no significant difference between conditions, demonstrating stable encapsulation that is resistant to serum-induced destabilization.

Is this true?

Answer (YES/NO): NO